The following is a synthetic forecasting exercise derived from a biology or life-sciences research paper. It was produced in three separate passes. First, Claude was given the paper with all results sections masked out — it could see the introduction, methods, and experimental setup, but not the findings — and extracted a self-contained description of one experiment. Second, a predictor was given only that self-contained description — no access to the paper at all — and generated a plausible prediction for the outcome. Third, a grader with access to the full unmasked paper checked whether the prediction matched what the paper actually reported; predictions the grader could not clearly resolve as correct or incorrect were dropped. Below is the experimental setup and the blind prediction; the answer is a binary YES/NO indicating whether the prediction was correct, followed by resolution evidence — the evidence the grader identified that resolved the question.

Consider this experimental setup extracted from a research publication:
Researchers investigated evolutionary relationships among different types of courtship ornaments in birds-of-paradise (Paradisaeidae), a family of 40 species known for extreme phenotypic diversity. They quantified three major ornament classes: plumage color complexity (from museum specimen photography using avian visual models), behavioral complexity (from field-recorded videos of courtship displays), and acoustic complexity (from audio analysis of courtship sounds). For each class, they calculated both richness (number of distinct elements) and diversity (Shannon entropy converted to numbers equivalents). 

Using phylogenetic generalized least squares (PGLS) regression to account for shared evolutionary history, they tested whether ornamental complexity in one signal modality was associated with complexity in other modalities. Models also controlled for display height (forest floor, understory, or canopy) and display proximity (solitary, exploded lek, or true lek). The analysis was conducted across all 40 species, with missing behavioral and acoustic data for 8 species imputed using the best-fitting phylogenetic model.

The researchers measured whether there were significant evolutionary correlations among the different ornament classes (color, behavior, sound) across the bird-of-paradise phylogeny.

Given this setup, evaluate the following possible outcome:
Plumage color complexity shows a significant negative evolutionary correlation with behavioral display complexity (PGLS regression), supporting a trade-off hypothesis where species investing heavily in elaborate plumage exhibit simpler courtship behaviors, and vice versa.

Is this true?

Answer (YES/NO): NO